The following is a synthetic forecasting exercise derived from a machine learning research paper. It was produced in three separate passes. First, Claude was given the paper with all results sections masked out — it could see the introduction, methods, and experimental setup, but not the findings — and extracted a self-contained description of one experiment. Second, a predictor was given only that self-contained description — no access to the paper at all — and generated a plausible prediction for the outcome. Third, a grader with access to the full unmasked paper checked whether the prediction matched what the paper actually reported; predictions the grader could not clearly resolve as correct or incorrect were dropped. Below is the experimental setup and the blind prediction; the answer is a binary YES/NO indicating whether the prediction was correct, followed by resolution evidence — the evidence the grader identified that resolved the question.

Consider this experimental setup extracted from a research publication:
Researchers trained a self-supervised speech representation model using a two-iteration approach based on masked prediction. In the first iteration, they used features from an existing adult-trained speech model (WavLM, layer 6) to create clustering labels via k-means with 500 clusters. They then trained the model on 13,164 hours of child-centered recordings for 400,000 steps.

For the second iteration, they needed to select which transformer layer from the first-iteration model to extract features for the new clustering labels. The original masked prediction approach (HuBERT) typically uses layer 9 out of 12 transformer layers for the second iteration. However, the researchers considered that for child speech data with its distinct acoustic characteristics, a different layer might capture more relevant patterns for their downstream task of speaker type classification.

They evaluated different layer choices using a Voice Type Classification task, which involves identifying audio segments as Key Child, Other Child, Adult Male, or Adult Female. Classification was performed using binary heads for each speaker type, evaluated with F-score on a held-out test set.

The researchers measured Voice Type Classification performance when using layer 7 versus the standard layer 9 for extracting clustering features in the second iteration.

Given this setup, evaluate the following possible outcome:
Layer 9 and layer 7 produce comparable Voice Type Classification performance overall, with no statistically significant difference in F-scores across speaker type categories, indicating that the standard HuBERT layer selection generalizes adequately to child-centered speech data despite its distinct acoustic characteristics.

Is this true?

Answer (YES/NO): NO